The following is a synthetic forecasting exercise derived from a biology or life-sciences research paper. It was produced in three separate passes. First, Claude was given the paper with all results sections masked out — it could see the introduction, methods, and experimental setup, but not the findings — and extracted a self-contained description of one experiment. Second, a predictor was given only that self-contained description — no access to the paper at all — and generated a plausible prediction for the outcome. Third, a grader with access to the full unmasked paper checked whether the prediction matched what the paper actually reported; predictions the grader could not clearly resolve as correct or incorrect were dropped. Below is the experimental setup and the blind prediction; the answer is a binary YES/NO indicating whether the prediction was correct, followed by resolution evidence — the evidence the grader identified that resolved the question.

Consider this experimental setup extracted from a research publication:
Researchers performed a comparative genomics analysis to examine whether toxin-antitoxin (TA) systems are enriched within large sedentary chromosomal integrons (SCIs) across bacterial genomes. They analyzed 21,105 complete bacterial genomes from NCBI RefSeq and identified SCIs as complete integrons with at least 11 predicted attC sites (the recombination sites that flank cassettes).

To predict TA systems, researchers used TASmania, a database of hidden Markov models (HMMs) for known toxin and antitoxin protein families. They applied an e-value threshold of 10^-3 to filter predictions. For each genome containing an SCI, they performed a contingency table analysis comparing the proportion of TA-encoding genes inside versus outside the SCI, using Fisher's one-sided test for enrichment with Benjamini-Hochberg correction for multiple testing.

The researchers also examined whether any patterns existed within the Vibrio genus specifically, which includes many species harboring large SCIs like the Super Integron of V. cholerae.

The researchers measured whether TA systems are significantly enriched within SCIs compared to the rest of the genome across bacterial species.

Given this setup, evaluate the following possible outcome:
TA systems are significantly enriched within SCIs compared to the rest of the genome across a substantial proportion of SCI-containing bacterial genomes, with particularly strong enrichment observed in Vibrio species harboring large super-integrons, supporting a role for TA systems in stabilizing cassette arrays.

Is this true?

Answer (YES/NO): YES